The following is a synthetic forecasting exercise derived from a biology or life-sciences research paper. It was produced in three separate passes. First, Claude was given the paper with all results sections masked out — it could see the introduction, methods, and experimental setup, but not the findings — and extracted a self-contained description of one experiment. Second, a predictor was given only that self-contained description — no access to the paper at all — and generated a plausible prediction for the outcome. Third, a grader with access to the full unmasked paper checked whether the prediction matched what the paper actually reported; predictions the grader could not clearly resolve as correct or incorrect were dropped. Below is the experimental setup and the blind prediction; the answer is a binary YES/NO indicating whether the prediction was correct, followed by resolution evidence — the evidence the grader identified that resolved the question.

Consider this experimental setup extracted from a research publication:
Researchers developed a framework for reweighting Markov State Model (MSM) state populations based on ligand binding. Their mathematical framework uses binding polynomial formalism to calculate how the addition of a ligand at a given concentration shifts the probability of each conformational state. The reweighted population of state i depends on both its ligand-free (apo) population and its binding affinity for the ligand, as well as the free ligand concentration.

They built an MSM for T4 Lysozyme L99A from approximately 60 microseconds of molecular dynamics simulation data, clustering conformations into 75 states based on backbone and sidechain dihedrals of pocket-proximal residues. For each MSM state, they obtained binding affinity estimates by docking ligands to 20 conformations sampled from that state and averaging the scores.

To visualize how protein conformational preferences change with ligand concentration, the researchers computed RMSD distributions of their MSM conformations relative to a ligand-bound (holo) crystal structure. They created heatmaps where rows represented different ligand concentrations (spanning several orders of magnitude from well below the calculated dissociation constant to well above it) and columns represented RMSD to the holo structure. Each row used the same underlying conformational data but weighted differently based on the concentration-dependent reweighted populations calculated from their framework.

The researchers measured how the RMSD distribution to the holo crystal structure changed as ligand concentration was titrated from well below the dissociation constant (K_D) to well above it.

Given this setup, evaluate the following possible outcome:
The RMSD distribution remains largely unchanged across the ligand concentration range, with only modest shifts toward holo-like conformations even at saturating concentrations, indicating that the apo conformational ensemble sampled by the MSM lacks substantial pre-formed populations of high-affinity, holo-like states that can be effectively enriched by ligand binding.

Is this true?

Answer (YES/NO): NO